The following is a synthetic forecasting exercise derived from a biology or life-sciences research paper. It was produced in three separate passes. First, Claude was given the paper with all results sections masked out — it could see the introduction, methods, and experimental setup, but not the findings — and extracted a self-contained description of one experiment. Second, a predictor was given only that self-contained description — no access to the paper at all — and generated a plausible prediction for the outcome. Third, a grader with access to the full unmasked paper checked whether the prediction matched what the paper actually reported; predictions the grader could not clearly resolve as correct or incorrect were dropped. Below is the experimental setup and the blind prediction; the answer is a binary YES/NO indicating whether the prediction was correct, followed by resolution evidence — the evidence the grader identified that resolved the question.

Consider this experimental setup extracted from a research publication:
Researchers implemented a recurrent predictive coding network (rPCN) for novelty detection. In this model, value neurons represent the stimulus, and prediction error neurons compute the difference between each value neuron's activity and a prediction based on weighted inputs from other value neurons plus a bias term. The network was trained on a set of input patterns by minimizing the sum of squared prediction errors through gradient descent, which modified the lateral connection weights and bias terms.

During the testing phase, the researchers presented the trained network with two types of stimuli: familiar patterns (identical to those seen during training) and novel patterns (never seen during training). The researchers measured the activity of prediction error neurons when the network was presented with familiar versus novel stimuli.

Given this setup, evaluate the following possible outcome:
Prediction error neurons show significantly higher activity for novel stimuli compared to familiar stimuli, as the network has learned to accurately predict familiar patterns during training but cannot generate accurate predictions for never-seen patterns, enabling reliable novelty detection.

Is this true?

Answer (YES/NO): YES